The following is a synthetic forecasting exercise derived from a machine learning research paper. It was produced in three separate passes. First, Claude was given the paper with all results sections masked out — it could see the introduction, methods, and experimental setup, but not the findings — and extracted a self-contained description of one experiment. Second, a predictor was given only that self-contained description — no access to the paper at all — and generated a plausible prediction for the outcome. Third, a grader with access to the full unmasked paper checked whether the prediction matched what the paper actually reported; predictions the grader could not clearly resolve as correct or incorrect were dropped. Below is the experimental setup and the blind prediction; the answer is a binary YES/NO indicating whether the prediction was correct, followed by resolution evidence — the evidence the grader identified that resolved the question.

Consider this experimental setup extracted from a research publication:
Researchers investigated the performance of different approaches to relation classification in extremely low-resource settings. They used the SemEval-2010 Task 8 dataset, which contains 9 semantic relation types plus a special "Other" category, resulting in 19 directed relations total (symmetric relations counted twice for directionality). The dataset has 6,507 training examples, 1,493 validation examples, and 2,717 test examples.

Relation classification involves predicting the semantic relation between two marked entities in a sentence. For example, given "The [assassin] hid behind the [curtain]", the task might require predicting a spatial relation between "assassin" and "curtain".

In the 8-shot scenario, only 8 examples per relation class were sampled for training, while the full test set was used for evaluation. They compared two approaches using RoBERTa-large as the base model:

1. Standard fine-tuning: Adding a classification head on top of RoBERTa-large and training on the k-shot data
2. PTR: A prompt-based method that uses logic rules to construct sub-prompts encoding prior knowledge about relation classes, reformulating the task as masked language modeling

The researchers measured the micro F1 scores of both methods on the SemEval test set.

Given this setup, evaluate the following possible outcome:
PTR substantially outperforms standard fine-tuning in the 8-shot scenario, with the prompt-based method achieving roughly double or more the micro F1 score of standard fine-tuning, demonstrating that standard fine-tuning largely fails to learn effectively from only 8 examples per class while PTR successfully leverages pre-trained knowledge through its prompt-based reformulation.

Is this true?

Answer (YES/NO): NO